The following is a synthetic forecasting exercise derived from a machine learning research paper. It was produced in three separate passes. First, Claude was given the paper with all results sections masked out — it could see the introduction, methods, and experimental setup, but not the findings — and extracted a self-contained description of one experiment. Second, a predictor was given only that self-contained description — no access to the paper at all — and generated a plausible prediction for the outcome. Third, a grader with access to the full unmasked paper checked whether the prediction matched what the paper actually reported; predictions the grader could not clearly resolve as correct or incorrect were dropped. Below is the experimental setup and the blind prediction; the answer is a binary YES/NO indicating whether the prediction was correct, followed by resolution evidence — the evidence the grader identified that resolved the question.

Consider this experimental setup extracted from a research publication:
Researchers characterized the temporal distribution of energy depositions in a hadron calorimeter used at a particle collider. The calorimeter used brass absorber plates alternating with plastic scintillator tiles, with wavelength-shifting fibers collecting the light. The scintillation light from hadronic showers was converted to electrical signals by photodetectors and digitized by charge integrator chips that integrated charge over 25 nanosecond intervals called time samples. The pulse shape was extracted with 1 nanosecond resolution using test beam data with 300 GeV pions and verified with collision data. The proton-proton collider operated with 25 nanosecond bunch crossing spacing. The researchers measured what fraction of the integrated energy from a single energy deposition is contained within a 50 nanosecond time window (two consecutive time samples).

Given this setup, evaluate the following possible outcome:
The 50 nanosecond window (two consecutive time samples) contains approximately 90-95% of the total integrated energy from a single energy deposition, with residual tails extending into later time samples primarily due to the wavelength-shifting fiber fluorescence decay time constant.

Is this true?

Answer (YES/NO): NO